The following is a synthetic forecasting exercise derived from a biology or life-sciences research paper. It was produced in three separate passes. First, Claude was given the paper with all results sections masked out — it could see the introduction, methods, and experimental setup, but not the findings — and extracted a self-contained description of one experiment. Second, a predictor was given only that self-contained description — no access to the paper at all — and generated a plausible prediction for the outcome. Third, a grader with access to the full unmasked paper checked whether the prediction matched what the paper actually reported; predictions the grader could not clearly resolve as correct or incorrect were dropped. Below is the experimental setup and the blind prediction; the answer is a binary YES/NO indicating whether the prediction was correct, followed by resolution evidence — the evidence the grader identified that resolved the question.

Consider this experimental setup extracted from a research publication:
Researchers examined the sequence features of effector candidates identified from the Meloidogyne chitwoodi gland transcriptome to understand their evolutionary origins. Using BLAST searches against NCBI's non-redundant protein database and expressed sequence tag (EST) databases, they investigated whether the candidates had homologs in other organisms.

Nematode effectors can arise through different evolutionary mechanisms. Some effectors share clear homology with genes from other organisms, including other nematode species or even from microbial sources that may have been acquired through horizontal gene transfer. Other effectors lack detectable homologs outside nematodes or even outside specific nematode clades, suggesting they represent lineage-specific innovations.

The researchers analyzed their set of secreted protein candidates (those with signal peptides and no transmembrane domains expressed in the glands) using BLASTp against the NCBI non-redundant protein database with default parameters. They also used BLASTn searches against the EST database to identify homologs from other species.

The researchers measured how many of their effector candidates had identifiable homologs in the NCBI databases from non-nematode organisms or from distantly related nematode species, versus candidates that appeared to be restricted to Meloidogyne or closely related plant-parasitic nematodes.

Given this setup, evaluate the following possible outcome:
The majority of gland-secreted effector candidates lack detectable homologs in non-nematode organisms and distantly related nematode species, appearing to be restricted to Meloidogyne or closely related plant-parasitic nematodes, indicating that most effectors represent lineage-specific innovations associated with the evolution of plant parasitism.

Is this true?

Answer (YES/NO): NO